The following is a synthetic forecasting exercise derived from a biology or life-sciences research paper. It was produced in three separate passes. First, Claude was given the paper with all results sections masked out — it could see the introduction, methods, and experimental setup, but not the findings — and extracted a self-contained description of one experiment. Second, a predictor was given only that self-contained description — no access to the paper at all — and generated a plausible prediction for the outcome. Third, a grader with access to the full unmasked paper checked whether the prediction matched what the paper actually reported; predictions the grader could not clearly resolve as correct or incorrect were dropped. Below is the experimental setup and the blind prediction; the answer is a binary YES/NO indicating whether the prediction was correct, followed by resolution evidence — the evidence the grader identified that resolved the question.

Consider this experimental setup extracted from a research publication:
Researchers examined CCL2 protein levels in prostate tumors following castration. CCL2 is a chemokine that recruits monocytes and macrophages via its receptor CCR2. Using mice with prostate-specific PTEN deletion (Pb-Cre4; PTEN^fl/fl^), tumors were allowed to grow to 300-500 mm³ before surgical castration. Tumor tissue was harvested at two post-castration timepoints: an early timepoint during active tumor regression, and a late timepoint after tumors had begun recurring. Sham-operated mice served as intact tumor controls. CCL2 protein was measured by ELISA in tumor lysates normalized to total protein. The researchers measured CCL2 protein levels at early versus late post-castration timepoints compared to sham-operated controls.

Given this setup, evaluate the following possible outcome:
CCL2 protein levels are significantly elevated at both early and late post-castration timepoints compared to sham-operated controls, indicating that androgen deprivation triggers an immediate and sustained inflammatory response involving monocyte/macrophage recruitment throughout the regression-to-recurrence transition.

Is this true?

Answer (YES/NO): NO